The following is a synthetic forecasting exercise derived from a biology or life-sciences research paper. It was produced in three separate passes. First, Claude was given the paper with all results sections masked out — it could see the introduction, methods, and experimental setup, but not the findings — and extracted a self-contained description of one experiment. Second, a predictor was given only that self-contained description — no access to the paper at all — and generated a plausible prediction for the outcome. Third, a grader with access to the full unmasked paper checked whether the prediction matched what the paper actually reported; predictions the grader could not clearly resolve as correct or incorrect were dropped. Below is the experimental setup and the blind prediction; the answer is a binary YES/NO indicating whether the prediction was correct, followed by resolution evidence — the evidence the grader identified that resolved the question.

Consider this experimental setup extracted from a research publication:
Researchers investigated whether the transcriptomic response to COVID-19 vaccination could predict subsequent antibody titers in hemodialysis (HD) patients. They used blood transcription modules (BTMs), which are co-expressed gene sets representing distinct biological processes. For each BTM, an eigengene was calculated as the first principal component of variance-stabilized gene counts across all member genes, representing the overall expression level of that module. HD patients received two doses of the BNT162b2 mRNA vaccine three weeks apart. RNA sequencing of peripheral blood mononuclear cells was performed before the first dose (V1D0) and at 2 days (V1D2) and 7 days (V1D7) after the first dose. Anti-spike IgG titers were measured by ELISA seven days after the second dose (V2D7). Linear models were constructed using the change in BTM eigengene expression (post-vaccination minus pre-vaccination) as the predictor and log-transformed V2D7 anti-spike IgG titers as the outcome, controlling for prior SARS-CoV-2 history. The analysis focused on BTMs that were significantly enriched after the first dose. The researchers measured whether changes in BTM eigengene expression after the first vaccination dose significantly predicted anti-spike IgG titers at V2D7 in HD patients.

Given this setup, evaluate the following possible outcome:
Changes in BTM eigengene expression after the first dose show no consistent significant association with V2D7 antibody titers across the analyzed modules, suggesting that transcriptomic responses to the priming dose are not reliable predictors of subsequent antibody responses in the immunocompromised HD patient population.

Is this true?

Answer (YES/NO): NO